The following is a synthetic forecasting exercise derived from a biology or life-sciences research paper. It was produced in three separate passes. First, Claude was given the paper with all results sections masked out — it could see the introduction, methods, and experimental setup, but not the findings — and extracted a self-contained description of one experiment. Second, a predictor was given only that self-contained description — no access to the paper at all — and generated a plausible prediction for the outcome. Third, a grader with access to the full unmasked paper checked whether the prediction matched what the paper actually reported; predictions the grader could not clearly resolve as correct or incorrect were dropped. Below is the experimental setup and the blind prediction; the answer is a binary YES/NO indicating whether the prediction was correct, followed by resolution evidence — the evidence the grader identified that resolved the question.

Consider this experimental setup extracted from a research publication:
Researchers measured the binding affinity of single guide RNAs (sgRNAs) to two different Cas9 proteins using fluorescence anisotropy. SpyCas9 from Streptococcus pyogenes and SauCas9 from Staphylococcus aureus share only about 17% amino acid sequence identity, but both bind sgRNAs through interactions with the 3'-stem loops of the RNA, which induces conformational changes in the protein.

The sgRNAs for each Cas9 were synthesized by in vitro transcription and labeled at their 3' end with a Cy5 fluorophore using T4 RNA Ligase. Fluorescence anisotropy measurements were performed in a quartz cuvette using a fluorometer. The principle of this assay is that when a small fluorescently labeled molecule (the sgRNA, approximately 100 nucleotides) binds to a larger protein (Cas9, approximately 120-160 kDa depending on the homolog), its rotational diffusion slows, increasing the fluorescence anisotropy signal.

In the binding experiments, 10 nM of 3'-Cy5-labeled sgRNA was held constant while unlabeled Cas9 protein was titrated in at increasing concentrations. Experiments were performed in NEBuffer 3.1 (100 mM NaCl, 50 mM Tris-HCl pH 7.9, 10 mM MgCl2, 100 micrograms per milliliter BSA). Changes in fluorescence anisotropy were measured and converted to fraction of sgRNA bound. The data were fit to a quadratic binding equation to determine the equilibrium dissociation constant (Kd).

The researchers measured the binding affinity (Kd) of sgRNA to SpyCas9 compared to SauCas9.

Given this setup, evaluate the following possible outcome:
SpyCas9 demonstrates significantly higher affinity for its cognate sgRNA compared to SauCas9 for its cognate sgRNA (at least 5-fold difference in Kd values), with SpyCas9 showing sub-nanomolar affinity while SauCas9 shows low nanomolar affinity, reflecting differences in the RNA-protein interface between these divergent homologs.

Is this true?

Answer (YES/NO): NO